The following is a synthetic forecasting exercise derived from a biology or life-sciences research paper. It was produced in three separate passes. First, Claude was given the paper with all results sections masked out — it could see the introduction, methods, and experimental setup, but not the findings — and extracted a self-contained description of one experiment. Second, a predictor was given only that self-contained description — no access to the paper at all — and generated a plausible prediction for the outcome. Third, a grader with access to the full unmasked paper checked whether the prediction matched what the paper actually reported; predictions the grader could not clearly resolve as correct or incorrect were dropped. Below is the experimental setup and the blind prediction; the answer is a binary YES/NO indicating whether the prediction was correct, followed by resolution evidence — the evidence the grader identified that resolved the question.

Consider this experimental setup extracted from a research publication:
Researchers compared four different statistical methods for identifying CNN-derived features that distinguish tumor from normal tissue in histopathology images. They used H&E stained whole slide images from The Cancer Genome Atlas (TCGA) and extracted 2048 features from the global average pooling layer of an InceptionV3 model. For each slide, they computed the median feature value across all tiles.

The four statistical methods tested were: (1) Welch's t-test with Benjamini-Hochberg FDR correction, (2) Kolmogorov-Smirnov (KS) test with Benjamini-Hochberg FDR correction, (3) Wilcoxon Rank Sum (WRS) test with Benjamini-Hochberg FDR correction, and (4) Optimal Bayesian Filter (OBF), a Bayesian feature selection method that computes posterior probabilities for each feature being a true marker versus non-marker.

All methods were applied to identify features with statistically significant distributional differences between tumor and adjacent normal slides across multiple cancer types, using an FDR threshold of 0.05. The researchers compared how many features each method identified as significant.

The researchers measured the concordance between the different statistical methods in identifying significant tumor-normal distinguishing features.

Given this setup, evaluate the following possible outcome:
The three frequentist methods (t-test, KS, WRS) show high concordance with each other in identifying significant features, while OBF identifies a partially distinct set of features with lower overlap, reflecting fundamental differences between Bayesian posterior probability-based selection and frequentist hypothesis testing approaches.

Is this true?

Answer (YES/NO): NO